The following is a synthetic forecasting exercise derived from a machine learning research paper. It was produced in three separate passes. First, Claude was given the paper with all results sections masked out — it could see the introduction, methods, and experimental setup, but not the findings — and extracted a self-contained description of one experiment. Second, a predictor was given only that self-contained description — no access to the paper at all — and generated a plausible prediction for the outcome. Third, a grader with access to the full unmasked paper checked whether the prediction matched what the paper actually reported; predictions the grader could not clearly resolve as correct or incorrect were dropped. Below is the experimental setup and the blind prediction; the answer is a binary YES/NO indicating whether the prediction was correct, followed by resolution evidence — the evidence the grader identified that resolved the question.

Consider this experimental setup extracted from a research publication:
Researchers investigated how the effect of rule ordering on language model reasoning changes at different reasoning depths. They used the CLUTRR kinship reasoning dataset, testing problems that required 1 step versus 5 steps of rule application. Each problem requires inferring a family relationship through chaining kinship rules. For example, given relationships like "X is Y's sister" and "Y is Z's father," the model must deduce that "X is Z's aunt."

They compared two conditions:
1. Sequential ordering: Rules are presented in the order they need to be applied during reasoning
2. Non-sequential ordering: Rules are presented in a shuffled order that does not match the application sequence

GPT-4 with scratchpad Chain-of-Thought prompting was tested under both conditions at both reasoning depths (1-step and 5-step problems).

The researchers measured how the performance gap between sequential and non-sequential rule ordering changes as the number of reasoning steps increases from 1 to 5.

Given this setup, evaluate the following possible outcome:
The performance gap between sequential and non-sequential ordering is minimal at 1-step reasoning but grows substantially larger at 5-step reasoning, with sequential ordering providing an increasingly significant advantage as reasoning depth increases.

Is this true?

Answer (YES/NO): YES